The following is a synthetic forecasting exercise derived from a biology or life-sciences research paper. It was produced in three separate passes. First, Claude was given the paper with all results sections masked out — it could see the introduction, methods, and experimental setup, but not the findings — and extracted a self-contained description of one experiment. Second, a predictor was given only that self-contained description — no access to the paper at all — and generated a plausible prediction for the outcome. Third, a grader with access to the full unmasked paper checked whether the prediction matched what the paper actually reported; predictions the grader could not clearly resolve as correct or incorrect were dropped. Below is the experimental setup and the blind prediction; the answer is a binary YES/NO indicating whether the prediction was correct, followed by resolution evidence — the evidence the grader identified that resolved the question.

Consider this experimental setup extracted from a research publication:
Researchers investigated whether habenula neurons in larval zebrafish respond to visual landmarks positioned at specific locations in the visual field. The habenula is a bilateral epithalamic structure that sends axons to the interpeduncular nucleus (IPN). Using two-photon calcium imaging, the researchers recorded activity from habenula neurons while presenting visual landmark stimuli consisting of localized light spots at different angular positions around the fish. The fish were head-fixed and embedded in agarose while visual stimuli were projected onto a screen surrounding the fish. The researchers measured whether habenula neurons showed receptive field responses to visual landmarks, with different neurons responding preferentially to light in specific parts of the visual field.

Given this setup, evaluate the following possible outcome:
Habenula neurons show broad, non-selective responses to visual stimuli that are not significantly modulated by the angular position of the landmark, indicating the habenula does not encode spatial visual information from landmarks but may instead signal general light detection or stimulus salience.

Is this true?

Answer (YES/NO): NO